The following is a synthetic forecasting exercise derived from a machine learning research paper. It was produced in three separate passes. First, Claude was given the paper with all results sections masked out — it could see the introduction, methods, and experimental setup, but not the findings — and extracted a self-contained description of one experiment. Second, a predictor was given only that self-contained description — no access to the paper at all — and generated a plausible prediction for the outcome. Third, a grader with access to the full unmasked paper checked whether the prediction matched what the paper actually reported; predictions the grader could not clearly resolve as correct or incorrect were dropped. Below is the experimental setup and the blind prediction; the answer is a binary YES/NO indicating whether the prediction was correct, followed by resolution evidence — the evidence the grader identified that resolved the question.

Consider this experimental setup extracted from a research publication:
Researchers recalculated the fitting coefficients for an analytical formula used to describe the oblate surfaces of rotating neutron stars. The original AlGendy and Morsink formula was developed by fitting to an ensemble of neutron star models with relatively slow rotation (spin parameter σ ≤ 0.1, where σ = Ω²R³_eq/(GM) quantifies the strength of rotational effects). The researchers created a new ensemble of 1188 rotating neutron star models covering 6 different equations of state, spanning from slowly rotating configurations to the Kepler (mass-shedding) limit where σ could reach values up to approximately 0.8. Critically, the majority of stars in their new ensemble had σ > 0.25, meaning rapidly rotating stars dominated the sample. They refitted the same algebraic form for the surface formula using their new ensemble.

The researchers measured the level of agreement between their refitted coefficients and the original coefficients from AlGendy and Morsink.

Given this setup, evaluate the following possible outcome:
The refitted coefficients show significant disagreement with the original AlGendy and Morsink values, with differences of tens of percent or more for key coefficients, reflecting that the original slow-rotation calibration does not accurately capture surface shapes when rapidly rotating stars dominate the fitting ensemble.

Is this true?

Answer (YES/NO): YES